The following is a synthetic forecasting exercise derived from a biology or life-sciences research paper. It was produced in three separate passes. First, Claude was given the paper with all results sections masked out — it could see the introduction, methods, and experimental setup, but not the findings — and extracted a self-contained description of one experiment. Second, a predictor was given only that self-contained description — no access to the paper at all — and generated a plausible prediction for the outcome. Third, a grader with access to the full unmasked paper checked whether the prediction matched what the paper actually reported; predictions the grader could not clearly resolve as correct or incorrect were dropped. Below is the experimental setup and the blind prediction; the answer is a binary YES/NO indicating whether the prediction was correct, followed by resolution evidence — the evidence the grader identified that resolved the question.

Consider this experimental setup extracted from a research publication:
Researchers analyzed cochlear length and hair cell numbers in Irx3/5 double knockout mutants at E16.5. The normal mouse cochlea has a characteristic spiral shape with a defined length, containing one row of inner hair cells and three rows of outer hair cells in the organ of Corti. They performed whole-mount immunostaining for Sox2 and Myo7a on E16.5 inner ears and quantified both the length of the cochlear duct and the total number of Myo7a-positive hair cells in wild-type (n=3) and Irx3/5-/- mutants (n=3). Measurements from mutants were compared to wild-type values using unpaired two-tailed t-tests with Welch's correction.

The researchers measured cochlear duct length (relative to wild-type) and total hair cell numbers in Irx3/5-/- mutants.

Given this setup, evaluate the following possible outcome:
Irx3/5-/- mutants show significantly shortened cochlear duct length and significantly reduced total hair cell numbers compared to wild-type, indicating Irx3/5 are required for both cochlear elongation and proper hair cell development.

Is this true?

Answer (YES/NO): NO